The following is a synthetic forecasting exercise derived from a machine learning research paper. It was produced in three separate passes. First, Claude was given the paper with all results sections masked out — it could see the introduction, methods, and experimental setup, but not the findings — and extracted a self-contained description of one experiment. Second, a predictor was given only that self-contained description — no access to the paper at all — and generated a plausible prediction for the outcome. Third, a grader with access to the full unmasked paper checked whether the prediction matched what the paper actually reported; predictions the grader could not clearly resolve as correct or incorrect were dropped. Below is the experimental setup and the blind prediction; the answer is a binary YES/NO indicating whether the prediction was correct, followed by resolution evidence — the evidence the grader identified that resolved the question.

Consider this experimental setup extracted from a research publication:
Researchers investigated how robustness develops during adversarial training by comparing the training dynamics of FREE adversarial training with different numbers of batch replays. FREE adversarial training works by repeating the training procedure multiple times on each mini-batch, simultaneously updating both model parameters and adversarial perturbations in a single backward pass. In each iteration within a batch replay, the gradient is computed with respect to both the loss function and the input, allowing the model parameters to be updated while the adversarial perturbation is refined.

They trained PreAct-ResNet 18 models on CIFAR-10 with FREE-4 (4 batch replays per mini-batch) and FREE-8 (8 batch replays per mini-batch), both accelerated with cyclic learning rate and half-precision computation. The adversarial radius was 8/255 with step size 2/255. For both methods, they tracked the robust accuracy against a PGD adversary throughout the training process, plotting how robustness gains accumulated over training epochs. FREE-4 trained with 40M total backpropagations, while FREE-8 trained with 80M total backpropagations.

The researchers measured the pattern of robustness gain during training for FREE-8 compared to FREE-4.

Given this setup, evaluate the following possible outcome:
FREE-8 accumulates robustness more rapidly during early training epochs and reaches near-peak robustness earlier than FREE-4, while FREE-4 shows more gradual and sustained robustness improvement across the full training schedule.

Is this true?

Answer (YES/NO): NO